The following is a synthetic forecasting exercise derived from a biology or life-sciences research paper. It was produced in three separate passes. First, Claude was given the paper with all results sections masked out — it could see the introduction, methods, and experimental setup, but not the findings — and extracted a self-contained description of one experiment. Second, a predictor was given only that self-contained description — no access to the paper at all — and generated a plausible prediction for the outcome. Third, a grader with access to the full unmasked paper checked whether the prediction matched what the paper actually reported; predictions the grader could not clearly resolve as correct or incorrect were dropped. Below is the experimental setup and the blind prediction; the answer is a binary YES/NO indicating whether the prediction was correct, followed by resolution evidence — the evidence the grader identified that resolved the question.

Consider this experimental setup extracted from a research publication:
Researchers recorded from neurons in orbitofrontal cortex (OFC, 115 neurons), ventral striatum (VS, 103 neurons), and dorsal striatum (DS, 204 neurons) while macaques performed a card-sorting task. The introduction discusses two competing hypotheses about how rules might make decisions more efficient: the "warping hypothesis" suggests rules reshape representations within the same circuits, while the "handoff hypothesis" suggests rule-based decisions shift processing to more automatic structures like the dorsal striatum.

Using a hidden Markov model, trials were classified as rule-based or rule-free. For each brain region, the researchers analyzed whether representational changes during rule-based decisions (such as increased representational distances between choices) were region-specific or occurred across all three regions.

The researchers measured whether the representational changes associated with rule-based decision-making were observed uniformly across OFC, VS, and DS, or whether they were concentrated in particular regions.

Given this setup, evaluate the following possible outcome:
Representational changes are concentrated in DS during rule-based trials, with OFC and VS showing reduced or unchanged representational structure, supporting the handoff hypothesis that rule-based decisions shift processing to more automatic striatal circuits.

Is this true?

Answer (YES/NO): NO